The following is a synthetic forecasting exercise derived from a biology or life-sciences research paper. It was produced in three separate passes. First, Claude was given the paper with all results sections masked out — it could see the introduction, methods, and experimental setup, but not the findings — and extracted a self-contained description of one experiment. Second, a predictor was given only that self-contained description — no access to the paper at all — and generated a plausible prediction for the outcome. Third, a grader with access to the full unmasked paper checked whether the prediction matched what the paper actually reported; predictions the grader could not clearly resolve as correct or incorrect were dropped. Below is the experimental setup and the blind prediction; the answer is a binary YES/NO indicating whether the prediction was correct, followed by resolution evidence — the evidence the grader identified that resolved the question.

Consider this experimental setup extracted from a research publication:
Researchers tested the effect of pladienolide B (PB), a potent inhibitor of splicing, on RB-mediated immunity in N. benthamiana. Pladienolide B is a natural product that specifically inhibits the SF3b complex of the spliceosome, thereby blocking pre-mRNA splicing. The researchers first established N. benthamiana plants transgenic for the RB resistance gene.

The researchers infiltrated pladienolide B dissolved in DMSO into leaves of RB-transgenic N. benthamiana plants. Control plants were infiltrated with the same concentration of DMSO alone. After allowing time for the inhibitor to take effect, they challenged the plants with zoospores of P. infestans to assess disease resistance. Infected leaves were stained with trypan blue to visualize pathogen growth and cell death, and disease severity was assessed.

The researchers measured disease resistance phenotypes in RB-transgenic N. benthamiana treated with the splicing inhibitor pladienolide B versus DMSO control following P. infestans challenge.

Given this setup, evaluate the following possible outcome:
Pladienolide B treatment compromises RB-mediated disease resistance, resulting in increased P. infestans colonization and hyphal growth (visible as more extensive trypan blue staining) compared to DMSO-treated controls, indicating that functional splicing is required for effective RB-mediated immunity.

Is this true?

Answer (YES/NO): YES